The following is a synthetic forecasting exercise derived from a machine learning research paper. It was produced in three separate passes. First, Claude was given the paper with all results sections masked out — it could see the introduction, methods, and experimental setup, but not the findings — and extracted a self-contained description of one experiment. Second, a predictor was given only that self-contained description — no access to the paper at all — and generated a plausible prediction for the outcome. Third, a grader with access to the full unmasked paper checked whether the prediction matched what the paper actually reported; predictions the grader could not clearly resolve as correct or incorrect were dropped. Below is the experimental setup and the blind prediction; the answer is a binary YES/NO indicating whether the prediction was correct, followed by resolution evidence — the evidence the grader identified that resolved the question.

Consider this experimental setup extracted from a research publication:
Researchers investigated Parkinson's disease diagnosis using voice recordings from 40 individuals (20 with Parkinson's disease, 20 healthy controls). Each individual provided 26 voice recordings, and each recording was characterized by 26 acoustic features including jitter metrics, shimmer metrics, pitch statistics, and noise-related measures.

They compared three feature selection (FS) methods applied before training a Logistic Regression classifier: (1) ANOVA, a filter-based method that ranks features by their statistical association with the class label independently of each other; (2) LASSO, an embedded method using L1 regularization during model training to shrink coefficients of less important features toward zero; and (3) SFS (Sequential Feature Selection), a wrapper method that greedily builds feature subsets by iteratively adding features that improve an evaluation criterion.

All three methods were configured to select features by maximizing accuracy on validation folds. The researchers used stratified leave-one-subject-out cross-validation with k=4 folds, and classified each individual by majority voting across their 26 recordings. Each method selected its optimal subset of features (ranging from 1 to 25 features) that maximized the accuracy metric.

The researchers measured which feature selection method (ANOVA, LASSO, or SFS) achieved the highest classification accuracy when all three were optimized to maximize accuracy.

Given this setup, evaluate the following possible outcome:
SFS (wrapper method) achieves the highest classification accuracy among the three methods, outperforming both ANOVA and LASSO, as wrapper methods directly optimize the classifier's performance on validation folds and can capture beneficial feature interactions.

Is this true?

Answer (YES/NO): NO